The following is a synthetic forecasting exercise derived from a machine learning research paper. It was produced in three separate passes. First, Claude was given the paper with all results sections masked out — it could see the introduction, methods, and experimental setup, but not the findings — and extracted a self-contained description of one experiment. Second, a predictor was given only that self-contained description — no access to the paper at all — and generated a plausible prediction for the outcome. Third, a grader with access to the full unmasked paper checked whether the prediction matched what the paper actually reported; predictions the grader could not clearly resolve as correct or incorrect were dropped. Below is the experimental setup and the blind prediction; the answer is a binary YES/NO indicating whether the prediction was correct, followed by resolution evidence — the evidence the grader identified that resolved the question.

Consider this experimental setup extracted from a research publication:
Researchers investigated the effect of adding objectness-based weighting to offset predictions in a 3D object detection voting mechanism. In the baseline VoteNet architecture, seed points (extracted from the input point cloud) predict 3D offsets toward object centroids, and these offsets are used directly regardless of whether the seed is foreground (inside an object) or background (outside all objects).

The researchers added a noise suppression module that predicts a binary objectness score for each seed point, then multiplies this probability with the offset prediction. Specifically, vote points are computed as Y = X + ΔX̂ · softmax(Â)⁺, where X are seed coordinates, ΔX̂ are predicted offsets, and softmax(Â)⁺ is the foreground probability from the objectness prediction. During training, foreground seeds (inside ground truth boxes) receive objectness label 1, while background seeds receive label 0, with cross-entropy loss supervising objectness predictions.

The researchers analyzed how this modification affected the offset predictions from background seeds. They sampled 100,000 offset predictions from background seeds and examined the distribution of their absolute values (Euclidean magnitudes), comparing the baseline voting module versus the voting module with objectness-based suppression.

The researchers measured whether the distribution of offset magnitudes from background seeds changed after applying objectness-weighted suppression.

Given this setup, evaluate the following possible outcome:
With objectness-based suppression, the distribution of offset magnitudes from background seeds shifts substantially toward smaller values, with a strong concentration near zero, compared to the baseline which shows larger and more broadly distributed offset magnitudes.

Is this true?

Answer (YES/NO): YES